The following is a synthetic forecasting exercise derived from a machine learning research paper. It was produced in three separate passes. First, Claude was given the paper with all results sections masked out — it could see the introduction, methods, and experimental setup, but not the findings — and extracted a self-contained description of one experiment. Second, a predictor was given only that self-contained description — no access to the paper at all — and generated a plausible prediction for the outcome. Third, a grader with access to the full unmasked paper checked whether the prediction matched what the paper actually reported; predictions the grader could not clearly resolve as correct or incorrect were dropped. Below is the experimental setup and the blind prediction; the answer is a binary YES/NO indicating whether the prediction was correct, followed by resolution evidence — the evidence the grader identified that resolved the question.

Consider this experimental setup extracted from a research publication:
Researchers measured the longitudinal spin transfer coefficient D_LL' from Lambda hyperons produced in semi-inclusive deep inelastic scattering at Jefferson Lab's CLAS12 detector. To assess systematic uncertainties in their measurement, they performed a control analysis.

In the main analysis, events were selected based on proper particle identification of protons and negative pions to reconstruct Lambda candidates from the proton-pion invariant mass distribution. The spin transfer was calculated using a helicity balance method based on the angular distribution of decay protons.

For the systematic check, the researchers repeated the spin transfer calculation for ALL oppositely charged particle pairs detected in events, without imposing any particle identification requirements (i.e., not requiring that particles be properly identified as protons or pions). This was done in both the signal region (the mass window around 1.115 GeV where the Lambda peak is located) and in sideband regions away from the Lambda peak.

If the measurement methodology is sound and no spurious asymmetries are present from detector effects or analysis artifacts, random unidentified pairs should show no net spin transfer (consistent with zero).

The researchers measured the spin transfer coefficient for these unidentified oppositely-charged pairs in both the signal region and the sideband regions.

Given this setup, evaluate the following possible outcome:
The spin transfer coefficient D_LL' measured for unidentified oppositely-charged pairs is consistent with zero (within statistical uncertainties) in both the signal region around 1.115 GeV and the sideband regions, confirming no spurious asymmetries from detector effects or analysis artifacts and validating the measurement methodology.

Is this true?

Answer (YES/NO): YES